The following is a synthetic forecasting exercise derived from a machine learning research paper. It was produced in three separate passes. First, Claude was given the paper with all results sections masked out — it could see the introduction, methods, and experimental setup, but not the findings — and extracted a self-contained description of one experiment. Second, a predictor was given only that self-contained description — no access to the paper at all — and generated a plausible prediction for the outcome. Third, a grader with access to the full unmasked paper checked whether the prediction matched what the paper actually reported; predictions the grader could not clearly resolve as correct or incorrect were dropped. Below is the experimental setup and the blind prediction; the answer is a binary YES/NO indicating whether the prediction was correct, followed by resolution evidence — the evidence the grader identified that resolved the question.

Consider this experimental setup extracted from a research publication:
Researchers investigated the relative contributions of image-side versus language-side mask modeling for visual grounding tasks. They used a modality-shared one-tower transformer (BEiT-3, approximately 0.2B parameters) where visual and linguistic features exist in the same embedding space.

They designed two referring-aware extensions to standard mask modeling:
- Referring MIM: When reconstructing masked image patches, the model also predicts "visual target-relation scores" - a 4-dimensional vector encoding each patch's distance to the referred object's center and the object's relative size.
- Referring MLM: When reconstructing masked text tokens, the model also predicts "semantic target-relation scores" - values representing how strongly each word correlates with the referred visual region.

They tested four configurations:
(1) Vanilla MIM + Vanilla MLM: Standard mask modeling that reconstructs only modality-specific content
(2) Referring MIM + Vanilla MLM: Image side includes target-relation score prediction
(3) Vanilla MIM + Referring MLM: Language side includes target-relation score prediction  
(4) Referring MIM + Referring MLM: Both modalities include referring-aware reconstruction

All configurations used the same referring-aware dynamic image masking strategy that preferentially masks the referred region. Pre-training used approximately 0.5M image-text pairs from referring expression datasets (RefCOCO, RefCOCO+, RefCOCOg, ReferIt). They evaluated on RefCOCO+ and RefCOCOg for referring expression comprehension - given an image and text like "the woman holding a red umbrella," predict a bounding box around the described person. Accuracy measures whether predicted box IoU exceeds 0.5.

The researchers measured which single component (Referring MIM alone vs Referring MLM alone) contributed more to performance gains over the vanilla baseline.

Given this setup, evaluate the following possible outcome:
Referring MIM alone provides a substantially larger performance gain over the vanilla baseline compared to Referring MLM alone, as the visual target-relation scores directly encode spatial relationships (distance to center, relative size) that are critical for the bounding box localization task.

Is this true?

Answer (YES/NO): YES